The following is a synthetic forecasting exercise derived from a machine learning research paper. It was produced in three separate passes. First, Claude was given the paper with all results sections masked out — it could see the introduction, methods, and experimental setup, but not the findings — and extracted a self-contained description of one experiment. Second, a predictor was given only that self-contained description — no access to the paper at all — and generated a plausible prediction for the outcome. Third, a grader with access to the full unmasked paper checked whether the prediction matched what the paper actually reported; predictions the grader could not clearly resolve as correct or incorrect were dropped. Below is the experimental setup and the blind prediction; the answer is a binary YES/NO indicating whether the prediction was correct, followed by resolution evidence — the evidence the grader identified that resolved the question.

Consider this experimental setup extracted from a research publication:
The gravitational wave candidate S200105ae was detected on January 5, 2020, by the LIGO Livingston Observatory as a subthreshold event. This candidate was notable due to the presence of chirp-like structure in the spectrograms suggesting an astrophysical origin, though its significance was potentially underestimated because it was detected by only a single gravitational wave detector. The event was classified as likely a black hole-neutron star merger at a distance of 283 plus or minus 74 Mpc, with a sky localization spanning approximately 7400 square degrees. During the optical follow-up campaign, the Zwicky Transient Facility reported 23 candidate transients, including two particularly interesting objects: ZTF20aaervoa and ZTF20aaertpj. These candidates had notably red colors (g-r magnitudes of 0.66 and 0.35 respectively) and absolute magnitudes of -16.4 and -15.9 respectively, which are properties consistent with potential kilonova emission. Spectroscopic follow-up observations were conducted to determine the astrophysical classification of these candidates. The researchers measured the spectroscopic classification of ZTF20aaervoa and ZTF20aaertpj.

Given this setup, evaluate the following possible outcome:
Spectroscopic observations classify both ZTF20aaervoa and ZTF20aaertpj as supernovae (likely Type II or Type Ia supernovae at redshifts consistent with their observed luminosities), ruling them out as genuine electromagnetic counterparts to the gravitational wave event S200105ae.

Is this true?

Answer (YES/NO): NO